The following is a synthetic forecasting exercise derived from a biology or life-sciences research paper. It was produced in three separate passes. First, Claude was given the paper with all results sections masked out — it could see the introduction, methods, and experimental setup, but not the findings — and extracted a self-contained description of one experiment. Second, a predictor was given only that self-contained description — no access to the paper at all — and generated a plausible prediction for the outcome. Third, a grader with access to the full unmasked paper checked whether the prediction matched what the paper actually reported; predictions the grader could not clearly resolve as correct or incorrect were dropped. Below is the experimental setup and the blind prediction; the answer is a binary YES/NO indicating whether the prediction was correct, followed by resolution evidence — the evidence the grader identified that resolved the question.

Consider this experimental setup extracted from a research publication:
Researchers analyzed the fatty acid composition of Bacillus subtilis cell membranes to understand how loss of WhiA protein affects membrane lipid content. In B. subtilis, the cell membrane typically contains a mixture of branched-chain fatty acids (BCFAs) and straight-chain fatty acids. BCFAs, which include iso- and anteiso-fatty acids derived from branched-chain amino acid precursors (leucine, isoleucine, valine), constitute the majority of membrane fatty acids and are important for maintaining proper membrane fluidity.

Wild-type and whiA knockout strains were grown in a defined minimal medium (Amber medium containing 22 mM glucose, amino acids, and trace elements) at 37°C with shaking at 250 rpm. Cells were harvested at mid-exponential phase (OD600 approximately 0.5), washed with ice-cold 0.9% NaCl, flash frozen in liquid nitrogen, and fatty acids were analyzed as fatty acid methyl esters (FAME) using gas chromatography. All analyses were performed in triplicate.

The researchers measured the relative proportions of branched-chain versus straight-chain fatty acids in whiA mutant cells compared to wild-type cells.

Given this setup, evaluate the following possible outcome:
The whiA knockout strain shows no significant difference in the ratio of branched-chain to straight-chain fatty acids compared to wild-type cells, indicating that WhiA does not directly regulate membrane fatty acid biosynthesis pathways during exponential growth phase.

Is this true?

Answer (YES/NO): YES